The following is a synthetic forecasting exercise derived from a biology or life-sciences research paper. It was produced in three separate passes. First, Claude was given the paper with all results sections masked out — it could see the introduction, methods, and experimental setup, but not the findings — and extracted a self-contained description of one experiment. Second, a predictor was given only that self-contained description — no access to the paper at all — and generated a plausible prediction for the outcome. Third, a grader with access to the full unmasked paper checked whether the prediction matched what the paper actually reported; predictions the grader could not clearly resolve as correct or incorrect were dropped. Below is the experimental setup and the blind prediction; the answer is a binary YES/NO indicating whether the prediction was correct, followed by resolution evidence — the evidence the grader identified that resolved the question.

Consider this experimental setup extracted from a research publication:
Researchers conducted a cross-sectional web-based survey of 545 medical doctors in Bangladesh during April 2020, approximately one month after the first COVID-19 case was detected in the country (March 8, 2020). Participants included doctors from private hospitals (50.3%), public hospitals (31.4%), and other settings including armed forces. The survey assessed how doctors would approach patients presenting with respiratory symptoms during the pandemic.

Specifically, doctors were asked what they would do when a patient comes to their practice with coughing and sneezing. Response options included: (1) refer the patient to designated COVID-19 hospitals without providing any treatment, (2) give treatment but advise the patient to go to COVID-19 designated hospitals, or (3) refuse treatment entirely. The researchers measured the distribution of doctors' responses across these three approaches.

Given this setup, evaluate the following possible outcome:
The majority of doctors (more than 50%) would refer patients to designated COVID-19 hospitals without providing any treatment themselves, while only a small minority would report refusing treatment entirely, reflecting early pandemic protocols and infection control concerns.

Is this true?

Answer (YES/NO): YES